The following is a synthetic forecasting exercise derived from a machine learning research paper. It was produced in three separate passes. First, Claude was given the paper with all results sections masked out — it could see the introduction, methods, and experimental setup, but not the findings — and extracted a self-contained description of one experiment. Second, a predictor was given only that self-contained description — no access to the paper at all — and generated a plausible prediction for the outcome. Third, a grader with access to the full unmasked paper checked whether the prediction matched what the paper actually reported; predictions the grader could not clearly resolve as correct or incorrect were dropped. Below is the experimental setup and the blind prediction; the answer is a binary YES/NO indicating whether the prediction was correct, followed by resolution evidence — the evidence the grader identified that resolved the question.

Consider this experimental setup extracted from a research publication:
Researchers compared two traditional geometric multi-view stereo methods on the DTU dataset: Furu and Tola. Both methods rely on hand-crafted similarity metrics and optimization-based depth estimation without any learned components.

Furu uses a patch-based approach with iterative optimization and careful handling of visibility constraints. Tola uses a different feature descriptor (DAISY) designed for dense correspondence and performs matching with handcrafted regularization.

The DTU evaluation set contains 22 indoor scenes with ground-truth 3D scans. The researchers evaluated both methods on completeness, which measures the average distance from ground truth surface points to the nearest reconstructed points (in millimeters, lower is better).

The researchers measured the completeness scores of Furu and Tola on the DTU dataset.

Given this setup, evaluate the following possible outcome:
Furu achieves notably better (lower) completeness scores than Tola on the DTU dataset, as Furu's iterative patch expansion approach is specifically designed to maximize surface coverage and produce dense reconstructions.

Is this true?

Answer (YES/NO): YES